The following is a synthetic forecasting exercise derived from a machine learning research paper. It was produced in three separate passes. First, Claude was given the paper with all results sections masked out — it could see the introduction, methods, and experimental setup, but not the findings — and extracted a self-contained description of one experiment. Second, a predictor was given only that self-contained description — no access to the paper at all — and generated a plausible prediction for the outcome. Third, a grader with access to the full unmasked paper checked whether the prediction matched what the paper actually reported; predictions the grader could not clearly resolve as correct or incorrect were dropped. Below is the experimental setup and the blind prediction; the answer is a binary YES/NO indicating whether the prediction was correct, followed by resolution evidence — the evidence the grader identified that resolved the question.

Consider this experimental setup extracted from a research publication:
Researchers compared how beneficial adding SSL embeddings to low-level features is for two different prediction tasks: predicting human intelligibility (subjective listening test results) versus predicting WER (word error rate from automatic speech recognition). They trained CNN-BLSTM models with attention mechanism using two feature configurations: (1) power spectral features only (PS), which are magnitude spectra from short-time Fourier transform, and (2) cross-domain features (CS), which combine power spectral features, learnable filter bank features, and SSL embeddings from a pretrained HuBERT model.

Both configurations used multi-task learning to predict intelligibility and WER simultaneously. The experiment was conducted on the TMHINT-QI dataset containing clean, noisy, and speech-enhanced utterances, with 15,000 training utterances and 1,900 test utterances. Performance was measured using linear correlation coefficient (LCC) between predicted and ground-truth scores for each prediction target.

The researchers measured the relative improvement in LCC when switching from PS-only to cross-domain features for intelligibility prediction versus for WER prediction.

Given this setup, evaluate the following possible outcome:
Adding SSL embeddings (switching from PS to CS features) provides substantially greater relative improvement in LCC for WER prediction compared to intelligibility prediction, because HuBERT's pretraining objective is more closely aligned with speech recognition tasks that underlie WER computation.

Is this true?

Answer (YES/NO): NO